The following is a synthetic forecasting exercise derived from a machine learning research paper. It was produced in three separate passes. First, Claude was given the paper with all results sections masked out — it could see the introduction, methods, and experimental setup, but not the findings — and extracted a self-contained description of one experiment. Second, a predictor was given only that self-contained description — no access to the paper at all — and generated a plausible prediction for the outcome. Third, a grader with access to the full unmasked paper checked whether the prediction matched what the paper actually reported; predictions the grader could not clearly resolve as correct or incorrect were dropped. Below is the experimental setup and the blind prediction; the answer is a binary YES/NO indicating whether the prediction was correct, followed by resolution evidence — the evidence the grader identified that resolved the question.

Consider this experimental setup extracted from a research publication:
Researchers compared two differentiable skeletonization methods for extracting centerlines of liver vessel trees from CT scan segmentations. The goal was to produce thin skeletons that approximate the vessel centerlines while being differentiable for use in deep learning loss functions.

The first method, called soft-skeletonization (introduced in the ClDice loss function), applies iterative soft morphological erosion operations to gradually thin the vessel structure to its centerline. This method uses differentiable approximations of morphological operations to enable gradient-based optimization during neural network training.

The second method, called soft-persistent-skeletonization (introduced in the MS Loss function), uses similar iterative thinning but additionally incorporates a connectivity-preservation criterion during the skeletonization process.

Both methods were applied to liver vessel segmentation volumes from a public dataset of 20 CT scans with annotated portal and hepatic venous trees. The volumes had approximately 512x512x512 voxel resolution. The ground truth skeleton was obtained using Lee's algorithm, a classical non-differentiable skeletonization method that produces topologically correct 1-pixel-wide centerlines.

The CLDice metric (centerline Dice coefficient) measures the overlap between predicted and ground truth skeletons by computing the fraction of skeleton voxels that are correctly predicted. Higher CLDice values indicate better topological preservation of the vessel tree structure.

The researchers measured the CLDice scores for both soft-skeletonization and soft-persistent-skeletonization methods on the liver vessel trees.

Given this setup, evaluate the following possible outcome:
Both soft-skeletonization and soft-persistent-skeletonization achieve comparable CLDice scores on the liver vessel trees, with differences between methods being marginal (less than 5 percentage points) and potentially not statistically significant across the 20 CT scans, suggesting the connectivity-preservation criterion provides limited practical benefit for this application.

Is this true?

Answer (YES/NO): NO